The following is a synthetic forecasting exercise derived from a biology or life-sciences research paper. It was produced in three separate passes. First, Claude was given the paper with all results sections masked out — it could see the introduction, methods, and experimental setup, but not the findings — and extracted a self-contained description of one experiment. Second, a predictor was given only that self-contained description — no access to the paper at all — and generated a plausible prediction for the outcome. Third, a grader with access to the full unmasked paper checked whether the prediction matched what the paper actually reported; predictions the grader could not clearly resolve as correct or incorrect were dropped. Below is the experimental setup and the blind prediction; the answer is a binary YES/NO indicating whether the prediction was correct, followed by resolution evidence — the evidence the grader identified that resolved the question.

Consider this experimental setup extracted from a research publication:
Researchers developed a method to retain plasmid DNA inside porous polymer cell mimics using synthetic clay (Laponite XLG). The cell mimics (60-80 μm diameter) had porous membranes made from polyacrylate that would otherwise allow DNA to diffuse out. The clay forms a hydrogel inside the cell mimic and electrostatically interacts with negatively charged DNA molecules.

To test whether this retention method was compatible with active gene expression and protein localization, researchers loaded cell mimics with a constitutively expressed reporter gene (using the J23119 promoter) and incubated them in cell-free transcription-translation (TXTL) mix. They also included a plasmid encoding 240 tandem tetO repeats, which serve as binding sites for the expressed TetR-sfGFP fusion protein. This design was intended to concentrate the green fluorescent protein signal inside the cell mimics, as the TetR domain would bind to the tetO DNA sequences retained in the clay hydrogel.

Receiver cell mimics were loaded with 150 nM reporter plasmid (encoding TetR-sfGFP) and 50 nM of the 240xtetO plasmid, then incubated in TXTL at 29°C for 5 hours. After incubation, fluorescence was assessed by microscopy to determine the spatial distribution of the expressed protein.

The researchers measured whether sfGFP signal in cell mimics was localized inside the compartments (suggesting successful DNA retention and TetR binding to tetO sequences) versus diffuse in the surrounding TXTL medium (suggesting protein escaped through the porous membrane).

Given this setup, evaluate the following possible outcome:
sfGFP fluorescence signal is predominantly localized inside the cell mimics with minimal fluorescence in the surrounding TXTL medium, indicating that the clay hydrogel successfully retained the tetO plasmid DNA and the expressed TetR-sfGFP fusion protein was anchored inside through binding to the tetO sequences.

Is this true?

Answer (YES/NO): YES